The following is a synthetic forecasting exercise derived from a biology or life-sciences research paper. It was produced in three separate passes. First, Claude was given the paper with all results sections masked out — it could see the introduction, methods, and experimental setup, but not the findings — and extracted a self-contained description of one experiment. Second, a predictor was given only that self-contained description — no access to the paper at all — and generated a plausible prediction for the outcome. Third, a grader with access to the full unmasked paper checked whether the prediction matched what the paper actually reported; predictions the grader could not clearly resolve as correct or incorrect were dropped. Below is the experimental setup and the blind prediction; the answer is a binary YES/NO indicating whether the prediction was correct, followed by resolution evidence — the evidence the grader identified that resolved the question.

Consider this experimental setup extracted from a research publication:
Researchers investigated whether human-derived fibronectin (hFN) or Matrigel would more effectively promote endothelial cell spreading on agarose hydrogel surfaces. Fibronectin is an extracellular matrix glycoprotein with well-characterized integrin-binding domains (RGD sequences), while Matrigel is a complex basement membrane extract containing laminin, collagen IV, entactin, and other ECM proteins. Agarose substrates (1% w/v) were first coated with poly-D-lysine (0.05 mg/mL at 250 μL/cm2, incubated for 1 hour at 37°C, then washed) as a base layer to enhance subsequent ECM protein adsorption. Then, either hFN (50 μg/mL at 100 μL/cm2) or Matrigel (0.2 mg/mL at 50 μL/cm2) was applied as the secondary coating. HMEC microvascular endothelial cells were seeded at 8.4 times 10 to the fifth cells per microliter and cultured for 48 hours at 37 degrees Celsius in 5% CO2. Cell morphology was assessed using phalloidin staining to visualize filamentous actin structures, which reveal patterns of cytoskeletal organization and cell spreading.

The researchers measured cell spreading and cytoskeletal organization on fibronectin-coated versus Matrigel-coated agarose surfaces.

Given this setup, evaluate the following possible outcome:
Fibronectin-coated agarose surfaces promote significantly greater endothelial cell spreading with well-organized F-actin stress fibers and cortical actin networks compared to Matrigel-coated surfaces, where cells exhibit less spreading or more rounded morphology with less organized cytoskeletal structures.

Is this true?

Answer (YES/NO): NO